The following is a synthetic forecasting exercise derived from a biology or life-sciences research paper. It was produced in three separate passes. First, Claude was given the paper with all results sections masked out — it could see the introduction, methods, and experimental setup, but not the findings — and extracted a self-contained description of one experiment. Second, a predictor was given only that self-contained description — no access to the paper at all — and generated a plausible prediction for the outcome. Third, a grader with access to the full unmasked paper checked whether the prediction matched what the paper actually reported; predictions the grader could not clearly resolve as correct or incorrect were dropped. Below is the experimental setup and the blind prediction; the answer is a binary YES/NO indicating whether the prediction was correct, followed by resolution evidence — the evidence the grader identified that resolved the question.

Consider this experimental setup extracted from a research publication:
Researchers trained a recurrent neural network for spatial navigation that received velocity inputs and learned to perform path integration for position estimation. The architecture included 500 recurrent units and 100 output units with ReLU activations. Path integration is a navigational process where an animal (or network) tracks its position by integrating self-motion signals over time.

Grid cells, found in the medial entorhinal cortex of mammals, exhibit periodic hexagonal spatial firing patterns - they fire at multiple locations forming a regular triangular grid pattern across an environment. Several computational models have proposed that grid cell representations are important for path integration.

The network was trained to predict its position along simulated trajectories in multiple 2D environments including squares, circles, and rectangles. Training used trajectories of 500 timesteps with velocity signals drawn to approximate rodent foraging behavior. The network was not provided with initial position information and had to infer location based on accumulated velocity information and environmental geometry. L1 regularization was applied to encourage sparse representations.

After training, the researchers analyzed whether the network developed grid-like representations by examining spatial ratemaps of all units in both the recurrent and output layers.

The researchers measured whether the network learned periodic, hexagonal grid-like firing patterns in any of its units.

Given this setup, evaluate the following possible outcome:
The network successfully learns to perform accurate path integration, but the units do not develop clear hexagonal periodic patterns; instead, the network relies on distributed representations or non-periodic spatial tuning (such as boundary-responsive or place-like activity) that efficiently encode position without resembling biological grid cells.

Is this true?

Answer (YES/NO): YES